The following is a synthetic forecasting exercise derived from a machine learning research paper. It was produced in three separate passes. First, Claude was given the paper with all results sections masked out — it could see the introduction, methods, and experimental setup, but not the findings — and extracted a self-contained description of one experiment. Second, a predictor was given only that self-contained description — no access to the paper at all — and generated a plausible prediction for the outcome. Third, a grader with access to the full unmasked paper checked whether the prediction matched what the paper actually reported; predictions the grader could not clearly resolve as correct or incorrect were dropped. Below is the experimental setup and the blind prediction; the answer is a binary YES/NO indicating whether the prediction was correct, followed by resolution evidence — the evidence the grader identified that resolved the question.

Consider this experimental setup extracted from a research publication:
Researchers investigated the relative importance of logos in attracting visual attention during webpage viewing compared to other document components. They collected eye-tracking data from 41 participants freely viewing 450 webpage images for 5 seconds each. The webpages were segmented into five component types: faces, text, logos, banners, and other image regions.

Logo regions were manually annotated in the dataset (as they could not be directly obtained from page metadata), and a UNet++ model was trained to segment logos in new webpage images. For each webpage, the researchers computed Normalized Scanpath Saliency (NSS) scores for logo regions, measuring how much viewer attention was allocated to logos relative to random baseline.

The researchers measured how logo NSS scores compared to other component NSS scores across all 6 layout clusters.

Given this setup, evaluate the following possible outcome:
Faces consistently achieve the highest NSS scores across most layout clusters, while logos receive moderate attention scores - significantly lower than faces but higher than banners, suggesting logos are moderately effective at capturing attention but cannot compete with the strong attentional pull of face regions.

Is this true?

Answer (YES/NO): NO